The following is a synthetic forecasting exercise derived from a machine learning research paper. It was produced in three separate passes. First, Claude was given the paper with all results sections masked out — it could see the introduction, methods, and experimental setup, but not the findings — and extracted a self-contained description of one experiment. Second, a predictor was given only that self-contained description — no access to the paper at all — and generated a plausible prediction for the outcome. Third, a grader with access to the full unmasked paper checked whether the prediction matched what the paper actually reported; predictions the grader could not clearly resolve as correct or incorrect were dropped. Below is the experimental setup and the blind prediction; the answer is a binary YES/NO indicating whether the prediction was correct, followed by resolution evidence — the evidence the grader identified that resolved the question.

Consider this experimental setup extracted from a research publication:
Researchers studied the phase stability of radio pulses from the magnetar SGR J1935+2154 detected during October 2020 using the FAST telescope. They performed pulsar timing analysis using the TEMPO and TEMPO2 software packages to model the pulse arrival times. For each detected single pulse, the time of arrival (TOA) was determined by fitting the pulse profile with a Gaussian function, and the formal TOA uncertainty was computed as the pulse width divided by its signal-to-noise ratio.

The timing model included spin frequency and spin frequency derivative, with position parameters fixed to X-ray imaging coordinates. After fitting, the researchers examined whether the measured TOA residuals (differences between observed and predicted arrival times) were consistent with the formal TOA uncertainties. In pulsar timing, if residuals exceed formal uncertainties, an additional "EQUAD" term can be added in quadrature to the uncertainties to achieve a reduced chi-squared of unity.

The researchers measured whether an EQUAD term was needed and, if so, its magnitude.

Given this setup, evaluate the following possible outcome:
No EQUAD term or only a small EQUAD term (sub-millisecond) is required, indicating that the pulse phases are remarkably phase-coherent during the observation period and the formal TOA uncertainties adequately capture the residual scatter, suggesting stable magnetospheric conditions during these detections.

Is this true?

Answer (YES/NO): NO